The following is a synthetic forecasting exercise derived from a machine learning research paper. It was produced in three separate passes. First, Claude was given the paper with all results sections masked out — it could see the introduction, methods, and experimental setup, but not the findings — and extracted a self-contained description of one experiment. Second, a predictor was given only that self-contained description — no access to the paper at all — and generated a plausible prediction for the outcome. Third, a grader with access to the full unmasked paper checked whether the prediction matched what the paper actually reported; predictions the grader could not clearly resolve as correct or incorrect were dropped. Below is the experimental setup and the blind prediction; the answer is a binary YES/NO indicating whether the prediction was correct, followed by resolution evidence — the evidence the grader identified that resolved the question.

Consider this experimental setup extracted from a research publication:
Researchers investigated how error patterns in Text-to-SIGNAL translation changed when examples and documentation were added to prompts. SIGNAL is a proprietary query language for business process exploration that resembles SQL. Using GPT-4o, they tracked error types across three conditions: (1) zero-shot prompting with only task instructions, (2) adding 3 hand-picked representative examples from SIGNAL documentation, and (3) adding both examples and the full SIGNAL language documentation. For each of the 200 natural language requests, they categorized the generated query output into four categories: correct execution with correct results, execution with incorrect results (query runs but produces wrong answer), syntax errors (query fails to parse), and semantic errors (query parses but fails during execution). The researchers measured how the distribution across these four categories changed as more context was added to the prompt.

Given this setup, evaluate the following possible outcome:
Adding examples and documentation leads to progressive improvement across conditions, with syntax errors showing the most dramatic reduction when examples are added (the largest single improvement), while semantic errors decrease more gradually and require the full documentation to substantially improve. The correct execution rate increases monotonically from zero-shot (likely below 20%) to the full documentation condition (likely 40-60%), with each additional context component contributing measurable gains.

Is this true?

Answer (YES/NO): NO